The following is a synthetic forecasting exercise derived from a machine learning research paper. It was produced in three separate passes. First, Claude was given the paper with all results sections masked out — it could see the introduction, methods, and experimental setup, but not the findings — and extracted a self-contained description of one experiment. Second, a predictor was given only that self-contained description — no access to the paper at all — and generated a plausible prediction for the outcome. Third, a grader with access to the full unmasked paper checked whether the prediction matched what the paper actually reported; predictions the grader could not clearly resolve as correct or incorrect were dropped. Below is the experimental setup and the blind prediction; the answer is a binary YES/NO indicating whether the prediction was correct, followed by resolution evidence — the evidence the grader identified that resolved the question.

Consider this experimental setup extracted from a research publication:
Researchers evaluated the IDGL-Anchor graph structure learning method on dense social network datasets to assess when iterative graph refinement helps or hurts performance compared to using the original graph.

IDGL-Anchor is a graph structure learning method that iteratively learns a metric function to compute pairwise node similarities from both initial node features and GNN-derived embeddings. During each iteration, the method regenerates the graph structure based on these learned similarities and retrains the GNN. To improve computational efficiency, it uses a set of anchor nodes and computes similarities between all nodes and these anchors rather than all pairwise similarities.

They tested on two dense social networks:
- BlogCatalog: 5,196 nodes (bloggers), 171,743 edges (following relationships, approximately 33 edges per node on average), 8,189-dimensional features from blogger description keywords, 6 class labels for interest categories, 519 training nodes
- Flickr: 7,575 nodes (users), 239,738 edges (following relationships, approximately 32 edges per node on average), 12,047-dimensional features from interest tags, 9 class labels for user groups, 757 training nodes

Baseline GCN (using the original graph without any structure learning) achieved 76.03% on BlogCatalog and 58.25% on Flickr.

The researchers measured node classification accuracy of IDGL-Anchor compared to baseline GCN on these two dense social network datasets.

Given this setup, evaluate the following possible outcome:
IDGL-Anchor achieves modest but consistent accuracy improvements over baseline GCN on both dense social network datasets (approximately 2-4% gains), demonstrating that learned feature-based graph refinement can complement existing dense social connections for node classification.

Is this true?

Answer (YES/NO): NO